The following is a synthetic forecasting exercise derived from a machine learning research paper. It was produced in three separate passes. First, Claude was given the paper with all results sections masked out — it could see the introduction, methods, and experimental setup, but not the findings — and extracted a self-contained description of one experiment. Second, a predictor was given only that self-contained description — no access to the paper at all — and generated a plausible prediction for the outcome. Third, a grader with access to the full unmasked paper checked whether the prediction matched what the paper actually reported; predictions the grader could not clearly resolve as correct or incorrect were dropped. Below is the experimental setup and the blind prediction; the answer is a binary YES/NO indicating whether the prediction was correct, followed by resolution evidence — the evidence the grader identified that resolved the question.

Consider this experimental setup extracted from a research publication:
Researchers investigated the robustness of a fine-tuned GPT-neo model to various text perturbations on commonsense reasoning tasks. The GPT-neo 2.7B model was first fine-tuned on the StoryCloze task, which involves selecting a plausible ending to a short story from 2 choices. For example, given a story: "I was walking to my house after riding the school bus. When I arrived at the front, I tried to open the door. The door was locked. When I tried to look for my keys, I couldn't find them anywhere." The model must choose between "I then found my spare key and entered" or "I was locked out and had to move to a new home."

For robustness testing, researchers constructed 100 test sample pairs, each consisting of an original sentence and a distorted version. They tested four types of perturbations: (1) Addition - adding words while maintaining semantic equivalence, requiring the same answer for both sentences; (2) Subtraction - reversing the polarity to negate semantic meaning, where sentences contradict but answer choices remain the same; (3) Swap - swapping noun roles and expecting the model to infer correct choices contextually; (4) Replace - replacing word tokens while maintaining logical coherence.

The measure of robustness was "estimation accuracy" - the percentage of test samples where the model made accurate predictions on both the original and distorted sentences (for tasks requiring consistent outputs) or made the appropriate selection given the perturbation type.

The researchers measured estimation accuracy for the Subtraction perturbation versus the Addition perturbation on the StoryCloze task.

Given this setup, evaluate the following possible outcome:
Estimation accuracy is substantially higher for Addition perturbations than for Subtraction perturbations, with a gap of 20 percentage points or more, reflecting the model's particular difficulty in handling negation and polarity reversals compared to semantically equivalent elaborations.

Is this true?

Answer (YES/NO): NO